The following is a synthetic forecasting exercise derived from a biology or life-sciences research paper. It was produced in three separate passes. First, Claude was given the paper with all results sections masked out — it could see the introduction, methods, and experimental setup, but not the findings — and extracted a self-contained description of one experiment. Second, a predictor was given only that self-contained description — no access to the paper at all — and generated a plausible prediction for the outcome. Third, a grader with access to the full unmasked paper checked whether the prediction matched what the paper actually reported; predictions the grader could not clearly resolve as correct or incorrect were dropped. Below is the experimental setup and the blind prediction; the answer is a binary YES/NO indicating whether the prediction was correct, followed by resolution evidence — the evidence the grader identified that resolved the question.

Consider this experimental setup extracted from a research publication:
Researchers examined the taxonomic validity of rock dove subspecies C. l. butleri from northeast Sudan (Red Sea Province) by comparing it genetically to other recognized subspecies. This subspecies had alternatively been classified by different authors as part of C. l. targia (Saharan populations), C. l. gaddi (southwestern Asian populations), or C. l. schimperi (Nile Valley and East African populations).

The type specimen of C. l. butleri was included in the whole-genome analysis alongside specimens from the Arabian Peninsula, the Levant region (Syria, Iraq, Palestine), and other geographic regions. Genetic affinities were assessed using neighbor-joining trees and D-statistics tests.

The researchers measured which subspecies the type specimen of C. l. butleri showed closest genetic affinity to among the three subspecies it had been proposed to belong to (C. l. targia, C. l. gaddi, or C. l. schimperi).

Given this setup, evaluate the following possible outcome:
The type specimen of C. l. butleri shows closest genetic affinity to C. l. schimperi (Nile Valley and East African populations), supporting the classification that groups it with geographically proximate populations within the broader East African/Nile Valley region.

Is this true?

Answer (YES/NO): YES